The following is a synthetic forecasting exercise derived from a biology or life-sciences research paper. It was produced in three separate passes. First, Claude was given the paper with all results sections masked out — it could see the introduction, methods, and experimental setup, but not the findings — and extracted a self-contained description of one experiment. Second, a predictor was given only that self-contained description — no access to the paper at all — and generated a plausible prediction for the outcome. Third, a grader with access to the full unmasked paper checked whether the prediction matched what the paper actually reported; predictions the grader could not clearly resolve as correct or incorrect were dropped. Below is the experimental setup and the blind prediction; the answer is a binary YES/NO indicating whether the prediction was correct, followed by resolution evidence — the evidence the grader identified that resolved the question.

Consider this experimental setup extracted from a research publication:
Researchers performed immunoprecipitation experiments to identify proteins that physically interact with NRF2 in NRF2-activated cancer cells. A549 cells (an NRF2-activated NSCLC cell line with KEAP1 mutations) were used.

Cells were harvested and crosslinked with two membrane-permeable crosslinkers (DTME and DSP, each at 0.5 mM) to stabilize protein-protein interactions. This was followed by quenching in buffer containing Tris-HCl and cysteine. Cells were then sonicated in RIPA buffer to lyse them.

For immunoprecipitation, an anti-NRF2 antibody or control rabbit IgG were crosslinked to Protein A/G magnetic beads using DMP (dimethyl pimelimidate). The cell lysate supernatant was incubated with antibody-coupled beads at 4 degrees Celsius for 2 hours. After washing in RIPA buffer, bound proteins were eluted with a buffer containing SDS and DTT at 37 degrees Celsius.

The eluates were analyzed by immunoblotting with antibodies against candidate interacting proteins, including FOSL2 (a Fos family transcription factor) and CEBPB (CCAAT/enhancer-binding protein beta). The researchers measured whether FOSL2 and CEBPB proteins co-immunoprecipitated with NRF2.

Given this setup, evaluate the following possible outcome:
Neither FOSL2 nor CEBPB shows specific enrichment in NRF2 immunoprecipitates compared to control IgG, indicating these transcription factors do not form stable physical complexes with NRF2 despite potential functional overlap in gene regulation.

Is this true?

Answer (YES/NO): NO